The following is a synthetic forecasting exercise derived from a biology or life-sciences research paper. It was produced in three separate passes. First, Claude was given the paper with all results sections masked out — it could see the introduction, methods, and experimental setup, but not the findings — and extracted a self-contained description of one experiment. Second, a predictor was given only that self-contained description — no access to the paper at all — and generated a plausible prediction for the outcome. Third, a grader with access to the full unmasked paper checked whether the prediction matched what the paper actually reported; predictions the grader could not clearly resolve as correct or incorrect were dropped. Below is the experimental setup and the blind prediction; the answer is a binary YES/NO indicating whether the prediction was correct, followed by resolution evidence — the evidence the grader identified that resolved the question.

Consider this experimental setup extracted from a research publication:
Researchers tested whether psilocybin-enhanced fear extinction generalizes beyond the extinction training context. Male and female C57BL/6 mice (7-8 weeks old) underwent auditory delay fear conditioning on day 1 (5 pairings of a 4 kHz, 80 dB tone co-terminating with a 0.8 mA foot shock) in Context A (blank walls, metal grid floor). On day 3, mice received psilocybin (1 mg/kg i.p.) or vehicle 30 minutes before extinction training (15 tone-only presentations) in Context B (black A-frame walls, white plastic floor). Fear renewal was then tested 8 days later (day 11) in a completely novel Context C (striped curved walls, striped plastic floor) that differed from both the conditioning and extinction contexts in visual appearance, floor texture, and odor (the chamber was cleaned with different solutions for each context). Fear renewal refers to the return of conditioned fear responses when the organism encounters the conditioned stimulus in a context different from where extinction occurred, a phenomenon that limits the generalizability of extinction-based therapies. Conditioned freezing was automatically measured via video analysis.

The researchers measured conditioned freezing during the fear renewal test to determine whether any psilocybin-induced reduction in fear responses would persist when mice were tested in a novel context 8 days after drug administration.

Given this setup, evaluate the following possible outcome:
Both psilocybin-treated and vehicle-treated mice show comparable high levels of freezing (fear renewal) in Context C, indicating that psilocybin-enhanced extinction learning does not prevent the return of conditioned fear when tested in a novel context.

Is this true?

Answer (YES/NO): NO